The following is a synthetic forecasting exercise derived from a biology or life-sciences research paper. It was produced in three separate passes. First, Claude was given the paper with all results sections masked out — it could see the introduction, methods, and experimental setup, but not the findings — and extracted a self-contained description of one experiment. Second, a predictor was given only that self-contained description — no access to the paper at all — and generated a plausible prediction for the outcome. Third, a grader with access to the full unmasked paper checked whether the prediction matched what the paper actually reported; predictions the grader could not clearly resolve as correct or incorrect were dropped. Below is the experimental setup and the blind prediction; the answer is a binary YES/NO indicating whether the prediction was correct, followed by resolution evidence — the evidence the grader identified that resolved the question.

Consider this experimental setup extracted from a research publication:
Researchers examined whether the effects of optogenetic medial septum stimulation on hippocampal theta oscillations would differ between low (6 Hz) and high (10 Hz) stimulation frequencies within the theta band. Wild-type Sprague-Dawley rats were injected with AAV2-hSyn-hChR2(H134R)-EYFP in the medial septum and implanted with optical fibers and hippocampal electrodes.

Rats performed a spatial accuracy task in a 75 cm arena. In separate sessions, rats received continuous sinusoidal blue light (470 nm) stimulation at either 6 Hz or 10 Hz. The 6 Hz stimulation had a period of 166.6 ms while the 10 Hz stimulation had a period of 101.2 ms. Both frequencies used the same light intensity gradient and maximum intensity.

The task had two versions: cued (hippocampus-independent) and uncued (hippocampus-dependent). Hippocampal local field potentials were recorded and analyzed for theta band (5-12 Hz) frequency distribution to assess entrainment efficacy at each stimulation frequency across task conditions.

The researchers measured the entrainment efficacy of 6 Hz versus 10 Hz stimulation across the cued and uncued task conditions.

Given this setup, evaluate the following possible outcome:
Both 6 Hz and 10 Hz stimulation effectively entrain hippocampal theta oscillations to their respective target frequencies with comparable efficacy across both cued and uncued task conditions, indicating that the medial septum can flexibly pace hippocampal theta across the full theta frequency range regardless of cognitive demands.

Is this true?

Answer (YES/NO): NO